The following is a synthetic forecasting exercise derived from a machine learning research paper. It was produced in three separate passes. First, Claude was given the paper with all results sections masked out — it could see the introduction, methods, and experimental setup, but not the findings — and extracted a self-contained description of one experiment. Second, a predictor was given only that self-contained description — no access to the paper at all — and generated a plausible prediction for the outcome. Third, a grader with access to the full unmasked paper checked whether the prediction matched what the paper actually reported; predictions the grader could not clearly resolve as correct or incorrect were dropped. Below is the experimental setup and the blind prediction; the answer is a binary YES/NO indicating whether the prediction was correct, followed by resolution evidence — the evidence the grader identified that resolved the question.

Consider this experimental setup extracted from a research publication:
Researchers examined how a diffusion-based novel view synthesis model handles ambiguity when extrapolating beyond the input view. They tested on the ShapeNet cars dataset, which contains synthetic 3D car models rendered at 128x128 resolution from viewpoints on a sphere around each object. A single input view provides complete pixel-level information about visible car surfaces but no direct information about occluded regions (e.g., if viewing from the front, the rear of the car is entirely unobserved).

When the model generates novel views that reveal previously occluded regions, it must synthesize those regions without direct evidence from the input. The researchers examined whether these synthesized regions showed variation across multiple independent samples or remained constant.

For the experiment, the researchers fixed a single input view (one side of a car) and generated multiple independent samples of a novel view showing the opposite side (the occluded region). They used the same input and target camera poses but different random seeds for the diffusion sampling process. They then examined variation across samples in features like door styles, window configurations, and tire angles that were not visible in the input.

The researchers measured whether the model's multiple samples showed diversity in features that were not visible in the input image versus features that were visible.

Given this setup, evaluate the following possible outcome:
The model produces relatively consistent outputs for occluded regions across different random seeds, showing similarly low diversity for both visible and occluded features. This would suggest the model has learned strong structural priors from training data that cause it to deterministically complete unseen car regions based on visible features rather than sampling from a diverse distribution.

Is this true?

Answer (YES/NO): NO